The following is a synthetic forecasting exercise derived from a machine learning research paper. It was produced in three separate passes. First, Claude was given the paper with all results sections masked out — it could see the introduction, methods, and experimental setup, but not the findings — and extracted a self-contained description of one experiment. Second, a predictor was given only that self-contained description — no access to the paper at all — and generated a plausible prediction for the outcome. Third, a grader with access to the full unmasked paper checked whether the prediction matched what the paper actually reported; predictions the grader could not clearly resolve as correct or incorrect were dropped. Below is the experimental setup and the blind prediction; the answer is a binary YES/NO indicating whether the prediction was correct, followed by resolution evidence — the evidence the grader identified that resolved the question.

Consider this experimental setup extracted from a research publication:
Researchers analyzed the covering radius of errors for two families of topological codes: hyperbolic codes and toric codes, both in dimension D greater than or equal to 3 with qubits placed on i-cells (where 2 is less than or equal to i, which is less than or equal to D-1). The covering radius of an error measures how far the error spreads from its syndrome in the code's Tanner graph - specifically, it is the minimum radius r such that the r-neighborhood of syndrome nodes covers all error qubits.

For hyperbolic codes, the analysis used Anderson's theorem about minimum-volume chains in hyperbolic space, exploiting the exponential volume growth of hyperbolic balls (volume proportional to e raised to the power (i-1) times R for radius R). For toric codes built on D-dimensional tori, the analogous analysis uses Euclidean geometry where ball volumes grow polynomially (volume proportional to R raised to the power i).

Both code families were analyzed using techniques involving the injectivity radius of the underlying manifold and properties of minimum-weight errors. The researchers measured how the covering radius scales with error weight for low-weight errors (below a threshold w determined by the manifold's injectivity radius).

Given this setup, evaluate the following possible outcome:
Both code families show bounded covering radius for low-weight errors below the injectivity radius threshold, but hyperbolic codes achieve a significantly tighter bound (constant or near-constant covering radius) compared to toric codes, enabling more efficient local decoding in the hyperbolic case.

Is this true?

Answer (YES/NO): NO